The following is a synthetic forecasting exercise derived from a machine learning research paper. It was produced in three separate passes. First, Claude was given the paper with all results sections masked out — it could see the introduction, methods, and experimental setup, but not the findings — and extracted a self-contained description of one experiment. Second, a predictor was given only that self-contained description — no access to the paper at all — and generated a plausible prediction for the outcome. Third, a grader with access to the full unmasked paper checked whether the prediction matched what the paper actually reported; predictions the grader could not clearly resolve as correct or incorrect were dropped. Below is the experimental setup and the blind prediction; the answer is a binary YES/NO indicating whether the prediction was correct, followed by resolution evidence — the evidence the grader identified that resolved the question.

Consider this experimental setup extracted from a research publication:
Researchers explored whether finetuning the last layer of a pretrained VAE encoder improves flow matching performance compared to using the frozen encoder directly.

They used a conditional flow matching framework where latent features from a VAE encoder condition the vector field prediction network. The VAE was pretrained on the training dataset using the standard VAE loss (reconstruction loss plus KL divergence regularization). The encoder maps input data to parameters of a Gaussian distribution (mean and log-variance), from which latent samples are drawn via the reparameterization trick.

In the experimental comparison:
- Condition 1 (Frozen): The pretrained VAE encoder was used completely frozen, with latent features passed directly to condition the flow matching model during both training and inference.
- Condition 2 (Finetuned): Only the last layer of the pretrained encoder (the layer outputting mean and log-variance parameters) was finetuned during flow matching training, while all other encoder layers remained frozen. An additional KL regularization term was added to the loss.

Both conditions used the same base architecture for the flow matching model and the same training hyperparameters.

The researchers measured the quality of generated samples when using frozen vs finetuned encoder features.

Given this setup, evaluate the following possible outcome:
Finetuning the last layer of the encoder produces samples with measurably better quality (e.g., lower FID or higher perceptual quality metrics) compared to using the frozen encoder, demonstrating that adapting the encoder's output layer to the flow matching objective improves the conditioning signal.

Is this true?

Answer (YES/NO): YES